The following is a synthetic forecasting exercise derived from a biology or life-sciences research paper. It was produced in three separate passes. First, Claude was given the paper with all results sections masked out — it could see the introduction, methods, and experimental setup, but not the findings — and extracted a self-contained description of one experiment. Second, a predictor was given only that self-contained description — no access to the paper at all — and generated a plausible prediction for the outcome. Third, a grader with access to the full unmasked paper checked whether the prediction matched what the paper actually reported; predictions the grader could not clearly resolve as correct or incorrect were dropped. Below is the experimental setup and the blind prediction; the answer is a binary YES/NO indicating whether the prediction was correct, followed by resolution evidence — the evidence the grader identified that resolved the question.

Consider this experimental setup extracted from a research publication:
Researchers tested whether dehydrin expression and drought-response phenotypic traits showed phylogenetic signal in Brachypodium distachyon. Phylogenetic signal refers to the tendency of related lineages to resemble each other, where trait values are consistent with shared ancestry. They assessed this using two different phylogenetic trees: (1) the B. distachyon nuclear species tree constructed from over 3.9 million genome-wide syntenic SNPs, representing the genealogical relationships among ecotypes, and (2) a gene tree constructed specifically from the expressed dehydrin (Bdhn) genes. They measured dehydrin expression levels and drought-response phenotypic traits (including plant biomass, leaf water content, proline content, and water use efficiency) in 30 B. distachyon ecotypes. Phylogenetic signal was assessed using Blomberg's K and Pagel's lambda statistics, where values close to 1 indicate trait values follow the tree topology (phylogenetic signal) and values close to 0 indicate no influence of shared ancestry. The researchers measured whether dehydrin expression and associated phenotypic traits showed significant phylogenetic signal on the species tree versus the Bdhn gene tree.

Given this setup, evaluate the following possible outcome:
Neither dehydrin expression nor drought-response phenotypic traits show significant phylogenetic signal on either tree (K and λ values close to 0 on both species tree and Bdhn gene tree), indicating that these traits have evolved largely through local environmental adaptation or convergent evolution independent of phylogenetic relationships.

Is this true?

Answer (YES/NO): NO